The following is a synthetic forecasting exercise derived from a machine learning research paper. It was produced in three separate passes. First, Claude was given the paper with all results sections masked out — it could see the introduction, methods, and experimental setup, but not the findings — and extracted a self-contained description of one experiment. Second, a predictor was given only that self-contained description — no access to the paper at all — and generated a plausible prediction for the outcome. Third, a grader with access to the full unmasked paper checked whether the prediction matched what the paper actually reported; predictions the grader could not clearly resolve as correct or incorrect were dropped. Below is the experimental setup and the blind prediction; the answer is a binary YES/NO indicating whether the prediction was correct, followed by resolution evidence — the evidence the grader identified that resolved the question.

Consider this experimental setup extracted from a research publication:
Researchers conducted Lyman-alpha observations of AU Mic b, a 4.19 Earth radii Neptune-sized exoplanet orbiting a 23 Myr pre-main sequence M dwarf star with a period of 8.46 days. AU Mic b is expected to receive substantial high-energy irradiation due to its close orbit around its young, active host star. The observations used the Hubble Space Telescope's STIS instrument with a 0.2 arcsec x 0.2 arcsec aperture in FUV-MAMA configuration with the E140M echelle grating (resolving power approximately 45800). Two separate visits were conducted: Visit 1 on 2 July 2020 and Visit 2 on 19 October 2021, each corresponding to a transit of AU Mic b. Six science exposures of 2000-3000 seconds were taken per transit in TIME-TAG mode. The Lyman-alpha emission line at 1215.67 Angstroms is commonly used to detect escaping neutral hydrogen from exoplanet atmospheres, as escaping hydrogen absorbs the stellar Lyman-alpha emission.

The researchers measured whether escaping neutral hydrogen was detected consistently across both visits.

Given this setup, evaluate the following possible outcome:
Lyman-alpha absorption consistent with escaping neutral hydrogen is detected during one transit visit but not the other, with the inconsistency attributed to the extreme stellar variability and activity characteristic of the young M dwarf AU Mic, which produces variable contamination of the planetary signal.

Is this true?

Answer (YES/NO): NO